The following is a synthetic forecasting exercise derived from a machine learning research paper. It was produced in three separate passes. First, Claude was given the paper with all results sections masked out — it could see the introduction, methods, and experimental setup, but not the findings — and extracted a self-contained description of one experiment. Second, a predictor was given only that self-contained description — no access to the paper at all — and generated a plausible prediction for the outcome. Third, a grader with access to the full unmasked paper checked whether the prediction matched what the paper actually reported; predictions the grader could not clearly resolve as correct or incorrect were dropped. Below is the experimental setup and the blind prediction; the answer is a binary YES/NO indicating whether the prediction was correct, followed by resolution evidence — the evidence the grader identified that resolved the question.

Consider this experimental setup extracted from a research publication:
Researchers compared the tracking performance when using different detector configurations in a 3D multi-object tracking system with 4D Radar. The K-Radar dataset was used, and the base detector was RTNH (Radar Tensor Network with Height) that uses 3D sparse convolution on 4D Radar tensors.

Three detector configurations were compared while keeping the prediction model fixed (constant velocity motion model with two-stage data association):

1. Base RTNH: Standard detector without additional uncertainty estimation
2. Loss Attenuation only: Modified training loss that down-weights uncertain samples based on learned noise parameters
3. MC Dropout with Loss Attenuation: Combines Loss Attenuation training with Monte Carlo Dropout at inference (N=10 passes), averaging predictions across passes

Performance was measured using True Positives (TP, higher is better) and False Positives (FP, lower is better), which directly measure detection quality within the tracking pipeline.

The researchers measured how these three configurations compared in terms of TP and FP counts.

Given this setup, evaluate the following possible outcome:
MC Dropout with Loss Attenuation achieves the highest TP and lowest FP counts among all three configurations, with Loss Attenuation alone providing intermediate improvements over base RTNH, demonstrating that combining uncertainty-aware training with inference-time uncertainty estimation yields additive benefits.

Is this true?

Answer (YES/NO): NO